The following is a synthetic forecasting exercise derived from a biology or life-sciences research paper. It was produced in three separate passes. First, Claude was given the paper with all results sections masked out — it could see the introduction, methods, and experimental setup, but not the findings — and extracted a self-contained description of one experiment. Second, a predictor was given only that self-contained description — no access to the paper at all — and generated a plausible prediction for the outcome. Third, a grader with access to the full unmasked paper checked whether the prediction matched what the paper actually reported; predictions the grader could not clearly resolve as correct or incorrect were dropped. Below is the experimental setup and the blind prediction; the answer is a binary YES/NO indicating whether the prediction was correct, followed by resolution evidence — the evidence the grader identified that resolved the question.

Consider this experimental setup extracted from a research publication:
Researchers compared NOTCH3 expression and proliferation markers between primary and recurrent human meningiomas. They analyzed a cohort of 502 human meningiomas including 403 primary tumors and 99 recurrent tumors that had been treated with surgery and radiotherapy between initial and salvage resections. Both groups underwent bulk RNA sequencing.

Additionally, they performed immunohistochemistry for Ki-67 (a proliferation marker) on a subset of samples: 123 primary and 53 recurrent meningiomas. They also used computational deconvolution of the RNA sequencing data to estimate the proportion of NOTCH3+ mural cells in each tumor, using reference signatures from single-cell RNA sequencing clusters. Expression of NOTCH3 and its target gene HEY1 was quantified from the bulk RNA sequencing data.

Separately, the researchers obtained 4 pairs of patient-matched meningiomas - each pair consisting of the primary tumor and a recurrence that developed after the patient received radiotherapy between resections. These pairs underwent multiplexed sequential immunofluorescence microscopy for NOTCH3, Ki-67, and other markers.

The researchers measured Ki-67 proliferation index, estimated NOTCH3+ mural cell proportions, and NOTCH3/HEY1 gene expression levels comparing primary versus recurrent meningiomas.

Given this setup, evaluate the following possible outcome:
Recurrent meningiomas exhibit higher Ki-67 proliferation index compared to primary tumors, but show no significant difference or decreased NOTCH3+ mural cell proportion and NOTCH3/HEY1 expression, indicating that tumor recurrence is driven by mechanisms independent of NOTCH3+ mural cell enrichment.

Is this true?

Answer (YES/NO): NO